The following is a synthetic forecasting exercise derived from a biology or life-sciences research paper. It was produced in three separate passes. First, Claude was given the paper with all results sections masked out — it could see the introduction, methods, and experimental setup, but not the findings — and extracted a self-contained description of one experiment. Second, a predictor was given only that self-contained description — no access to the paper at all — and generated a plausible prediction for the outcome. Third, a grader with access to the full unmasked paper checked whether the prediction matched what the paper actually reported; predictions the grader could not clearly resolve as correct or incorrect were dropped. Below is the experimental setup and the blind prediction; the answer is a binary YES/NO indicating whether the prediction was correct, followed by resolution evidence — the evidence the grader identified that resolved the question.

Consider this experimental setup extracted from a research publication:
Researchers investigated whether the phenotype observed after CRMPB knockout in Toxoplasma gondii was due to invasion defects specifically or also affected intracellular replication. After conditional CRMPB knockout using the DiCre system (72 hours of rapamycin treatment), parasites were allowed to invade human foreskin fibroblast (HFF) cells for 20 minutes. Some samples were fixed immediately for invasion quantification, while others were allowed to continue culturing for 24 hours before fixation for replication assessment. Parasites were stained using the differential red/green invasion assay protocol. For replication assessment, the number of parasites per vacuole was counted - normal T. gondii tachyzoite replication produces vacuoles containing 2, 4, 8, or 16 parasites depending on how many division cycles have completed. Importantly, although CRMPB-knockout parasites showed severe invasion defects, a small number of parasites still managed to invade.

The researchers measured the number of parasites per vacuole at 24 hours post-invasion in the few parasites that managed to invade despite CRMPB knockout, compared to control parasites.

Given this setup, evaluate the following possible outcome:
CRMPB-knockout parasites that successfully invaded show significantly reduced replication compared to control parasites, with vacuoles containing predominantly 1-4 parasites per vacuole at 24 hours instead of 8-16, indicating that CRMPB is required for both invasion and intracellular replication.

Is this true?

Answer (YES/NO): NO